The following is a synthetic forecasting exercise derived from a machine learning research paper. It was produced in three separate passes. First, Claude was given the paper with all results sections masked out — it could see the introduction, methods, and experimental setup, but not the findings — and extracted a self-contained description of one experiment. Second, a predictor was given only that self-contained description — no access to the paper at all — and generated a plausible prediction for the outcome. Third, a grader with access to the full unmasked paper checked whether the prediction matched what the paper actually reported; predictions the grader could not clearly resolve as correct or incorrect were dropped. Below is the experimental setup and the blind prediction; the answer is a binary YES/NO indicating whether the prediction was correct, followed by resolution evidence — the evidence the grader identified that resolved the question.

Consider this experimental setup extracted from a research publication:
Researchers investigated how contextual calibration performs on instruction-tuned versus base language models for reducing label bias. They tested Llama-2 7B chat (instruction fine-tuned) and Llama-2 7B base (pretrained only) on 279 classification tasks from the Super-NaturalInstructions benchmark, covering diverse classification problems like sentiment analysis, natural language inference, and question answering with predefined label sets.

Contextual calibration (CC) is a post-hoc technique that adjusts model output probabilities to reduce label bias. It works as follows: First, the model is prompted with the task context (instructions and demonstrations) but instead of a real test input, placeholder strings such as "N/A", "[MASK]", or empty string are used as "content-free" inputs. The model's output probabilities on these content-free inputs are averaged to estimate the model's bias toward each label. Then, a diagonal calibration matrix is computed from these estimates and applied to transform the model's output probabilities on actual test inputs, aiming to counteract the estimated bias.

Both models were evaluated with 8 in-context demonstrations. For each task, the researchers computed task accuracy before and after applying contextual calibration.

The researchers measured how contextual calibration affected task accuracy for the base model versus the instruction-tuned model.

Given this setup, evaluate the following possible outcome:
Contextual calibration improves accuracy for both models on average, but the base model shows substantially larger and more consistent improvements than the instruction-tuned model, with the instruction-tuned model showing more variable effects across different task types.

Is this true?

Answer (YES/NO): NO